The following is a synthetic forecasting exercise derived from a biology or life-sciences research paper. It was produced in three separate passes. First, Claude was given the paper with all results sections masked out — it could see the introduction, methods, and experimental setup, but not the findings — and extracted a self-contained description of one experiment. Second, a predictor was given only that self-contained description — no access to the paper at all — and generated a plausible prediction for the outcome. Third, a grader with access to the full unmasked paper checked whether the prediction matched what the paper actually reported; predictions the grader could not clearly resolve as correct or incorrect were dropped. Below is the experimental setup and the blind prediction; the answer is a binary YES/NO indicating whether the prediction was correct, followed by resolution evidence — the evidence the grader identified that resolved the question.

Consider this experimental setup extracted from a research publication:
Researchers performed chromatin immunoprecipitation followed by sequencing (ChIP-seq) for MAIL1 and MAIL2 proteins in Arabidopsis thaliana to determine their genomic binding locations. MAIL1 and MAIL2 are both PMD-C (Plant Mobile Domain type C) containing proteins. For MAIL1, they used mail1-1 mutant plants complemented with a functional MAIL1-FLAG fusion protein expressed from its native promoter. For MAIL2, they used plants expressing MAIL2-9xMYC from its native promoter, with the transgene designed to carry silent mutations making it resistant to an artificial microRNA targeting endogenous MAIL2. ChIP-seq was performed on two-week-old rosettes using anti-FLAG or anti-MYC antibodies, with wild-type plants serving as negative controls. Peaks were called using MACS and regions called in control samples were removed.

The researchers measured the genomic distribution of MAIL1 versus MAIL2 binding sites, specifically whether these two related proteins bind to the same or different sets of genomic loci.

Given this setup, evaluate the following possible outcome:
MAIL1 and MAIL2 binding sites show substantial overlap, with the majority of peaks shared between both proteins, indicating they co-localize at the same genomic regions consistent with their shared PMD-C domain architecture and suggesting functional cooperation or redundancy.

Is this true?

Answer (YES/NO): NO